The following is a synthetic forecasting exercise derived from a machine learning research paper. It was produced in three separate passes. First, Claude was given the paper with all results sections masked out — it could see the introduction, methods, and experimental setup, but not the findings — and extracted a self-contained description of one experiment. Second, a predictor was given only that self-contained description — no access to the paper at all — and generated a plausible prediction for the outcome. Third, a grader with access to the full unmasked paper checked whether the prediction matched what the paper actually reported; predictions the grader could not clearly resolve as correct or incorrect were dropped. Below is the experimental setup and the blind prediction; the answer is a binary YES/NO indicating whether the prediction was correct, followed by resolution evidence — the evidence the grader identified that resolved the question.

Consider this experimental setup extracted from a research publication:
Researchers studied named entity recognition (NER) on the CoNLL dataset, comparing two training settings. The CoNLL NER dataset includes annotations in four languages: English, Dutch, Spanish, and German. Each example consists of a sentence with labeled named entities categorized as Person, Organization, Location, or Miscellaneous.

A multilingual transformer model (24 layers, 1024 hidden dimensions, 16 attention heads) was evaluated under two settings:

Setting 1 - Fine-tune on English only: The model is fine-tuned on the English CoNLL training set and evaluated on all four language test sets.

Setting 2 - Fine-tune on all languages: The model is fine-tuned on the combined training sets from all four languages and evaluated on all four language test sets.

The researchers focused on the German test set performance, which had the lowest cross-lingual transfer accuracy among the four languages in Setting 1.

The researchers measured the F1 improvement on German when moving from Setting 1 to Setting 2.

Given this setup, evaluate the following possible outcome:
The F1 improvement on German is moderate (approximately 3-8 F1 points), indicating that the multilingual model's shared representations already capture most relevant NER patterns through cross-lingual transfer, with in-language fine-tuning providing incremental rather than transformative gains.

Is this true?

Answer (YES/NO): NO